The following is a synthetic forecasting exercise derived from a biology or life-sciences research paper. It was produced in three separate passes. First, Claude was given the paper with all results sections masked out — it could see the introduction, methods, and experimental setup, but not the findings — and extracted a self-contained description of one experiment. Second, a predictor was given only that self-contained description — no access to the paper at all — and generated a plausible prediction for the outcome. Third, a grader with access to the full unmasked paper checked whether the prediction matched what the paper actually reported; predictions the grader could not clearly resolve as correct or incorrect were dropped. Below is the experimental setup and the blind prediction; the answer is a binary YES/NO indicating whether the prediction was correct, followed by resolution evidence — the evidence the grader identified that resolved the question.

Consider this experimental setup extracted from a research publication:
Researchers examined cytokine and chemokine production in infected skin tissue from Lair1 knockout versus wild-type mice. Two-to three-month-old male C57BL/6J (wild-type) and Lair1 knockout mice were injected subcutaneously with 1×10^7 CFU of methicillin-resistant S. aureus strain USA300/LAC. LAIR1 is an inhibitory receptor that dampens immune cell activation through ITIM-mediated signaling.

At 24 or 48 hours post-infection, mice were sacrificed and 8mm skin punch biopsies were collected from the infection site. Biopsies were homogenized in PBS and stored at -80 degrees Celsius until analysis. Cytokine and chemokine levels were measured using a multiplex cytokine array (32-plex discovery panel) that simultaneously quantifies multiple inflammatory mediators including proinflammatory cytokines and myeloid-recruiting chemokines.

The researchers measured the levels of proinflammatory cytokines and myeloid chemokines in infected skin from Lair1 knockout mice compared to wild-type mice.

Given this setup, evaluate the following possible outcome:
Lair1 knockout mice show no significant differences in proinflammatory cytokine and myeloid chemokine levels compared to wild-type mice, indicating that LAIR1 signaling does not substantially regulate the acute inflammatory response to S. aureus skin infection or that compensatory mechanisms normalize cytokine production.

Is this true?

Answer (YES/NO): NO